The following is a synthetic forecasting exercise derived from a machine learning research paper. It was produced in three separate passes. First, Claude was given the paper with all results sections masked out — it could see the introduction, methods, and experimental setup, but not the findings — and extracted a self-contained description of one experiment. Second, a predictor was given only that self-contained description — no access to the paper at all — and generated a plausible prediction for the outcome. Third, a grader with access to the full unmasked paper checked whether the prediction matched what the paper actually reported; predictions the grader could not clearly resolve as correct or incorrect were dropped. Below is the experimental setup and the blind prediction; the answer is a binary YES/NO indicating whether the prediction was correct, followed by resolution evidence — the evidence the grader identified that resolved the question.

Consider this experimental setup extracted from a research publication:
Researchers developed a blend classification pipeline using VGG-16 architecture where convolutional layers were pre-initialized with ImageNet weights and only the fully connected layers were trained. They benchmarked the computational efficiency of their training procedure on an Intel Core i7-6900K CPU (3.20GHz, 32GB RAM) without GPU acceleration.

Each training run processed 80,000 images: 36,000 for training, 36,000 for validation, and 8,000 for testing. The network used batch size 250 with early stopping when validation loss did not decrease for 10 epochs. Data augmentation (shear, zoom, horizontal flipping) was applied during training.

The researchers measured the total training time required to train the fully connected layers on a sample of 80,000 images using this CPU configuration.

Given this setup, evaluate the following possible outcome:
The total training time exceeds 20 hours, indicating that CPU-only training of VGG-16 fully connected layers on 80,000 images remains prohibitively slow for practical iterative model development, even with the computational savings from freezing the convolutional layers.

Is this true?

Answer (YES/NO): NO